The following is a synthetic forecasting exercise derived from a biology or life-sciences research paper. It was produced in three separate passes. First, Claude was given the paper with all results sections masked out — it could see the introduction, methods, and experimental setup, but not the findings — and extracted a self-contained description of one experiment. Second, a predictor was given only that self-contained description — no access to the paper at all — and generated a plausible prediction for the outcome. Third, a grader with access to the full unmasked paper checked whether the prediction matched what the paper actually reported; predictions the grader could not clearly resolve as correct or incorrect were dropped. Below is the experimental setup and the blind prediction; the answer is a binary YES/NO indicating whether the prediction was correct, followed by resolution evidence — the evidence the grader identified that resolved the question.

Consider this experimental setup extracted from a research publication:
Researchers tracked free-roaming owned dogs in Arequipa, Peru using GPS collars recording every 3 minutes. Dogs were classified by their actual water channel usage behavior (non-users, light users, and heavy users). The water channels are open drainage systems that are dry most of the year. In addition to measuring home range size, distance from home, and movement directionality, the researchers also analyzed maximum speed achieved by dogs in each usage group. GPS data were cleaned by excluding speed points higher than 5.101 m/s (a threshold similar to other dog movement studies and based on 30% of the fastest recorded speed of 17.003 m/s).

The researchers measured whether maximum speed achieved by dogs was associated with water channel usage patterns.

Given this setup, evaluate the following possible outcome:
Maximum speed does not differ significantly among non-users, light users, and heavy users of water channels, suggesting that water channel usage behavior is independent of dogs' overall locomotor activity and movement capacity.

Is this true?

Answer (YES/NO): YES